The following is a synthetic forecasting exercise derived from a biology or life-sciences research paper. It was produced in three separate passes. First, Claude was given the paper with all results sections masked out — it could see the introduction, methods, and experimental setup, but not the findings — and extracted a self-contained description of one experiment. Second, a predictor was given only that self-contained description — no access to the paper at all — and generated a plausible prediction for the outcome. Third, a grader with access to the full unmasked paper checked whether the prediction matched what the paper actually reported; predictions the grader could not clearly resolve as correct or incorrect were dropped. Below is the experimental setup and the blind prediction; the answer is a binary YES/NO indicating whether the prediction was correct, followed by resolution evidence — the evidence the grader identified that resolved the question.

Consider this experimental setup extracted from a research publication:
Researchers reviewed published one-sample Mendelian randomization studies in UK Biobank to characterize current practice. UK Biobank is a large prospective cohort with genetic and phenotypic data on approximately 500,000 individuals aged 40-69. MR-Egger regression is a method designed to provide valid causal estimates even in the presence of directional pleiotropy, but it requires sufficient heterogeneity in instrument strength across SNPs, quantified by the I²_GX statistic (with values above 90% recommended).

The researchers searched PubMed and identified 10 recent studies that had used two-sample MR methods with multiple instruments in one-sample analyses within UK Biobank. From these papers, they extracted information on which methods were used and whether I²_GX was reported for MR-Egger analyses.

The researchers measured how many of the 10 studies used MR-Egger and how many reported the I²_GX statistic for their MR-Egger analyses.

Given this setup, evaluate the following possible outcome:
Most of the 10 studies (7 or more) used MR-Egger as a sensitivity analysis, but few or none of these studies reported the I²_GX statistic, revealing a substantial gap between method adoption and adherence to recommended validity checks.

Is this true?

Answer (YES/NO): YES